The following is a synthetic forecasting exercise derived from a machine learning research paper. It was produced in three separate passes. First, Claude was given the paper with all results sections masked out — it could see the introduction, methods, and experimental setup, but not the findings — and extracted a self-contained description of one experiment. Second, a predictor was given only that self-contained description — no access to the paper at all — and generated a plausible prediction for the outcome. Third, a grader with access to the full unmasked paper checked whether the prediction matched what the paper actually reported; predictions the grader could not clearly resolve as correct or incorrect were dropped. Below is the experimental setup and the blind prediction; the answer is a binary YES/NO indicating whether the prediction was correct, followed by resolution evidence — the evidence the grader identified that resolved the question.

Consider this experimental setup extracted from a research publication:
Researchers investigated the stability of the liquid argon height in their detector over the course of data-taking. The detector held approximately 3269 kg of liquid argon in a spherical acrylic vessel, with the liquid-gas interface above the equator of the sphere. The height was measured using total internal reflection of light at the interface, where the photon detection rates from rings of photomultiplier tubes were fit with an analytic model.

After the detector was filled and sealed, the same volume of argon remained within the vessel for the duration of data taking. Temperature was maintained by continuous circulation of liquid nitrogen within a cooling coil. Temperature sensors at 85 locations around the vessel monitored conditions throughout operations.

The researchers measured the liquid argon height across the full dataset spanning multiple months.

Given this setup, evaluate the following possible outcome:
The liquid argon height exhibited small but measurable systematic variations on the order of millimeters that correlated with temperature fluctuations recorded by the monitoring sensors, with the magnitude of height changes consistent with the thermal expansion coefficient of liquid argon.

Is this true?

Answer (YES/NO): NO